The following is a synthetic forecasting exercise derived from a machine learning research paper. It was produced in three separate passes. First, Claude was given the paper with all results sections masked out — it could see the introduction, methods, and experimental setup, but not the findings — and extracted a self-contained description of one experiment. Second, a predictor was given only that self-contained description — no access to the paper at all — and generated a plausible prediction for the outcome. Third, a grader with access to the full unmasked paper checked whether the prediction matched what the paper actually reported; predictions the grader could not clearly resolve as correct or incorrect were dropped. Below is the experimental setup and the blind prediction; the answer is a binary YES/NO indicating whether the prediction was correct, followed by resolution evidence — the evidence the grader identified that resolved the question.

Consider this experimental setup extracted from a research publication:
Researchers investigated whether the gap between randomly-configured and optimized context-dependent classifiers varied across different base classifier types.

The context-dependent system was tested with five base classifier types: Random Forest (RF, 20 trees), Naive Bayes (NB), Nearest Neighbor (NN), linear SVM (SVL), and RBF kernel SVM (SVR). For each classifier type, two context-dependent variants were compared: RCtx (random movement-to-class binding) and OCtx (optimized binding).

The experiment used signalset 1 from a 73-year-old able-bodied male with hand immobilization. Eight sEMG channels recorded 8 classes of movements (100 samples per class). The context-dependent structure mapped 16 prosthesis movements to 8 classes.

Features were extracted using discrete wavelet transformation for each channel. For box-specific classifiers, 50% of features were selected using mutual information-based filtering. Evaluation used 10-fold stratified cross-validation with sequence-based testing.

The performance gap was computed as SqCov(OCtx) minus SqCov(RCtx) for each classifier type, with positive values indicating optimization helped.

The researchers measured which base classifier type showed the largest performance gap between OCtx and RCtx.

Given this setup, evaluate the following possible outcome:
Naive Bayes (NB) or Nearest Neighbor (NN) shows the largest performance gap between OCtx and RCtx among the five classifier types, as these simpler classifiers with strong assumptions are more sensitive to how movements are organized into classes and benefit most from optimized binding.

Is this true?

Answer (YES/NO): YES